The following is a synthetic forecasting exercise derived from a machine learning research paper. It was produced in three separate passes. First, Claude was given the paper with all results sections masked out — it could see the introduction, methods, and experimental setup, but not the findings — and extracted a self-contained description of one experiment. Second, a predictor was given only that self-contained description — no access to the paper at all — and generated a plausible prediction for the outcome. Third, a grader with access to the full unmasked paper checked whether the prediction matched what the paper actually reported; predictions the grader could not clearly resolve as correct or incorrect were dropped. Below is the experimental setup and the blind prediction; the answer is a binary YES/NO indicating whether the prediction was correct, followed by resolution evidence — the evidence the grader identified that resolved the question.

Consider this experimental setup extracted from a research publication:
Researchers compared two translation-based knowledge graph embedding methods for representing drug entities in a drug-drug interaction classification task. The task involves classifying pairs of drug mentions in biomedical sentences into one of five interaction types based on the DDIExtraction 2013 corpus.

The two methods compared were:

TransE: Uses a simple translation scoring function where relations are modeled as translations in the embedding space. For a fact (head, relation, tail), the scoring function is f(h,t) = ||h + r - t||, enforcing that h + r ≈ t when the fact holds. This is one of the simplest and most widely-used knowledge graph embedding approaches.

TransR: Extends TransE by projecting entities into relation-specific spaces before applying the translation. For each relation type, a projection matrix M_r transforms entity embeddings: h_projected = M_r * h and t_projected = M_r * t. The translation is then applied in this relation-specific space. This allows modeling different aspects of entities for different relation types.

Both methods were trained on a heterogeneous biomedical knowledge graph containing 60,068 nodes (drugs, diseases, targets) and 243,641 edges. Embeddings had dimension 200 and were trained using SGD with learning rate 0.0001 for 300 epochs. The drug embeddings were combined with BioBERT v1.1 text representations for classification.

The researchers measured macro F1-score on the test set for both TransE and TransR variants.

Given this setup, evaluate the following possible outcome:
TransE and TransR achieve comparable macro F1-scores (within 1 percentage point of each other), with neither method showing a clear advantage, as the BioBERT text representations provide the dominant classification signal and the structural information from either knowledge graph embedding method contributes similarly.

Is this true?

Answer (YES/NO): YES